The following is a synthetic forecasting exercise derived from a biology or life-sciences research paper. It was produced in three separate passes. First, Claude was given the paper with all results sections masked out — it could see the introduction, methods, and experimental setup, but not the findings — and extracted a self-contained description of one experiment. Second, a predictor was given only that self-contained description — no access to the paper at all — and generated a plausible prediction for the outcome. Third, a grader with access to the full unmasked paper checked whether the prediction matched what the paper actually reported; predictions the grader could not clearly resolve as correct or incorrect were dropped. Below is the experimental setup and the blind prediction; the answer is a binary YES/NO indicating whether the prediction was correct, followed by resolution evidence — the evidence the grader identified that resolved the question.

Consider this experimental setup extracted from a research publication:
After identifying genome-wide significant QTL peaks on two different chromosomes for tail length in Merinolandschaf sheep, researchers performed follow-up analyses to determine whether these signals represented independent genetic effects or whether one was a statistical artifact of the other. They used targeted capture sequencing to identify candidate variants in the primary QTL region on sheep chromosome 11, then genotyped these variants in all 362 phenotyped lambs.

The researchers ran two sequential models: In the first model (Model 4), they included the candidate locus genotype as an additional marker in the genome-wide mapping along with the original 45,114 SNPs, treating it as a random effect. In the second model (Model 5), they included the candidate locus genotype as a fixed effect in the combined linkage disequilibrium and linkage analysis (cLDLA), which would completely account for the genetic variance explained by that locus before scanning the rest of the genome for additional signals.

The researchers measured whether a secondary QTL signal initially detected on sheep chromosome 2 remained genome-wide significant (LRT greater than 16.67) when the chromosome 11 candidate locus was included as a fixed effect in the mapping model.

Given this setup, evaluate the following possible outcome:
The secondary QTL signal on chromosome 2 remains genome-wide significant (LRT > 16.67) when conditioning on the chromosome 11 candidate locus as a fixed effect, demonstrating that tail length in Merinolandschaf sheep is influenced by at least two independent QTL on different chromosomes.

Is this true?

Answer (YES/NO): NO